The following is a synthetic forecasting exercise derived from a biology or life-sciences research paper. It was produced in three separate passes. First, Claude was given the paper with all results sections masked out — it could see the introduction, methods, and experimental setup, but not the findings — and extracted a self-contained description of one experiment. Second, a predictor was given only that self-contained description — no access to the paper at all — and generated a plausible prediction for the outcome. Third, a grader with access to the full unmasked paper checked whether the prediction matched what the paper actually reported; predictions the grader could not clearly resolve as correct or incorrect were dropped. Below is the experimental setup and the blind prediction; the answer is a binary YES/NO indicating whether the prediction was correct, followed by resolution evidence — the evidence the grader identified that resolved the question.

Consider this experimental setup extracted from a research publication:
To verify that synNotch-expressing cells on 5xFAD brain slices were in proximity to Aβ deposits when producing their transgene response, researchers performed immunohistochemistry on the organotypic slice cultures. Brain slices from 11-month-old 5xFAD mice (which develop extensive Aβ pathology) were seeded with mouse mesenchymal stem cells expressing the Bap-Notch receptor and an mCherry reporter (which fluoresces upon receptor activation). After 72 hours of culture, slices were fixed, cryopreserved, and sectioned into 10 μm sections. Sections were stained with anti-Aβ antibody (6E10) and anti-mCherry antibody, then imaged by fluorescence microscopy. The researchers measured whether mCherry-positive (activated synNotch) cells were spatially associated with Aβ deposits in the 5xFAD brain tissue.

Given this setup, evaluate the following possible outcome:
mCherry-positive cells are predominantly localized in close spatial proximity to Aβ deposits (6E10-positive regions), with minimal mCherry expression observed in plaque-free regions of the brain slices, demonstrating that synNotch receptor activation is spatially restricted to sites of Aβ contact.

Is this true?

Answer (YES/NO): YES